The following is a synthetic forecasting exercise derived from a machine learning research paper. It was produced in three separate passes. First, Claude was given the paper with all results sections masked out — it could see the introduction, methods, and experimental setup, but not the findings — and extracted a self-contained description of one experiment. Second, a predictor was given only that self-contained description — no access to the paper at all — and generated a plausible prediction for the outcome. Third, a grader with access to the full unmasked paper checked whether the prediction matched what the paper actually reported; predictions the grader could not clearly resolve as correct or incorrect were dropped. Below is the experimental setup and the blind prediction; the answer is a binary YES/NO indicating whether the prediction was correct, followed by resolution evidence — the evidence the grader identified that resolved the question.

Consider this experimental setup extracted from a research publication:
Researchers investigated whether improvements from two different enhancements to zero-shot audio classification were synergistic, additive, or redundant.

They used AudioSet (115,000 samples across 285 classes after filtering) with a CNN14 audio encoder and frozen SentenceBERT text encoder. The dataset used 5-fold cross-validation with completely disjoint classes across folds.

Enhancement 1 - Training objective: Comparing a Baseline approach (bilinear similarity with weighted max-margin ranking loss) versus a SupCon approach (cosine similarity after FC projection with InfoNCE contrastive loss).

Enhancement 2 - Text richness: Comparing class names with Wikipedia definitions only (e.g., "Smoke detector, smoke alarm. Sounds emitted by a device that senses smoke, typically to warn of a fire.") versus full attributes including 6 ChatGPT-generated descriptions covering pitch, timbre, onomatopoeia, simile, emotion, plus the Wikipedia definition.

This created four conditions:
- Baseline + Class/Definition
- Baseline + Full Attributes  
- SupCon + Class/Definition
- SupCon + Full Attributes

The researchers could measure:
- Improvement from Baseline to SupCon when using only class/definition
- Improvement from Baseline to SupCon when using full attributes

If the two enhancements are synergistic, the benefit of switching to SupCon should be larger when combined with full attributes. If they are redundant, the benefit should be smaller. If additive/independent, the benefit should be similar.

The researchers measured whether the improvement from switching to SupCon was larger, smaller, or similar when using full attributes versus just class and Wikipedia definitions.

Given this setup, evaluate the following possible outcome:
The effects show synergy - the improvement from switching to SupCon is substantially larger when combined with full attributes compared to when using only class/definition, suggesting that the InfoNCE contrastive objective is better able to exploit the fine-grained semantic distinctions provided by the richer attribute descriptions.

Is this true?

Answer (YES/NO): NO